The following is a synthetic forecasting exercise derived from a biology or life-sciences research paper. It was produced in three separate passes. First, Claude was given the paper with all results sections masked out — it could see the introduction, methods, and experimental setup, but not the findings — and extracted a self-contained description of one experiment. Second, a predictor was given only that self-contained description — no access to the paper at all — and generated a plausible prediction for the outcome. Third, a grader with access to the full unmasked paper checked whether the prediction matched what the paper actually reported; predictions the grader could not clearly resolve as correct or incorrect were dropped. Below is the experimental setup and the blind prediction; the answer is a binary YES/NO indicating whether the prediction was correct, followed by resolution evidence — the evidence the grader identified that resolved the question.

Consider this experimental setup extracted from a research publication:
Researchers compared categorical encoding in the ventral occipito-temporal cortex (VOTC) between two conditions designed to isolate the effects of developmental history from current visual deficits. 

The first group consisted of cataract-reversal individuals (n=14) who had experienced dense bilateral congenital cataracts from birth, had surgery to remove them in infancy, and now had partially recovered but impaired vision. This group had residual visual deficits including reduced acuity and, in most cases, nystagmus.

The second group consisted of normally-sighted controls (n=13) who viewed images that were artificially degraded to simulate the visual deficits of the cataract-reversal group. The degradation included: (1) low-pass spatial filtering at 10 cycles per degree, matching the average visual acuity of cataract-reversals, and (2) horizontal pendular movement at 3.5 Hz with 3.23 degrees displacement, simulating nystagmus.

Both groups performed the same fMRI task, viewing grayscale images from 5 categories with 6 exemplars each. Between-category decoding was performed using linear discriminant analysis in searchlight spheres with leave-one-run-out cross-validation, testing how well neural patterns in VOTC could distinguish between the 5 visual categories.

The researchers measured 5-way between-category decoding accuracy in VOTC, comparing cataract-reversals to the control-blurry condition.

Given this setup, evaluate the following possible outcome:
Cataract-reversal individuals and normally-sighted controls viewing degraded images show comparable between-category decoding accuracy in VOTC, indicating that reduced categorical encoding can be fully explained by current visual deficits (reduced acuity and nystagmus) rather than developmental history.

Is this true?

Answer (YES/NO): NO